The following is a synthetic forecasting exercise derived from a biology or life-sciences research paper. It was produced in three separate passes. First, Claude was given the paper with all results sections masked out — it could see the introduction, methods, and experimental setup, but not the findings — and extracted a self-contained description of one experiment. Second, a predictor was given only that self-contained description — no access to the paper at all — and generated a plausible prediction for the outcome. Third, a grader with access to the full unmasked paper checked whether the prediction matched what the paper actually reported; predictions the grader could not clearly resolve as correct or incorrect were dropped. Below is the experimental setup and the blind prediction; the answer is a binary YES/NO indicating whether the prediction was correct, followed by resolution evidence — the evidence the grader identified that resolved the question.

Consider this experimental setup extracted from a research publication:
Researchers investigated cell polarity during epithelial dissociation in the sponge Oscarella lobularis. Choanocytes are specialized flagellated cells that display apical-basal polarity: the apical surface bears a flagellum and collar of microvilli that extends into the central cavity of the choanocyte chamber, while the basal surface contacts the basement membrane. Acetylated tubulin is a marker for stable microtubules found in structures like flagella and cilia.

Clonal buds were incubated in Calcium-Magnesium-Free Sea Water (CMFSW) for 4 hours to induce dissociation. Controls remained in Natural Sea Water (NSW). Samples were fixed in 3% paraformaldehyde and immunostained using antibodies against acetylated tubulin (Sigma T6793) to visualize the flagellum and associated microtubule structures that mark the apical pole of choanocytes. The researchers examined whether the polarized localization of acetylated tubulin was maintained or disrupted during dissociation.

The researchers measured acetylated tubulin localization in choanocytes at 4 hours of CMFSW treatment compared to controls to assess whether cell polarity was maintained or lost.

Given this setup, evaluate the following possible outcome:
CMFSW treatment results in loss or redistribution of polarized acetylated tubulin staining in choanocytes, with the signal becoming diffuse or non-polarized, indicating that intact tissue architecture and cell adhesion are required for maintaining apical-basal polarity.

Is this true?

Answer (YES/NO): NO